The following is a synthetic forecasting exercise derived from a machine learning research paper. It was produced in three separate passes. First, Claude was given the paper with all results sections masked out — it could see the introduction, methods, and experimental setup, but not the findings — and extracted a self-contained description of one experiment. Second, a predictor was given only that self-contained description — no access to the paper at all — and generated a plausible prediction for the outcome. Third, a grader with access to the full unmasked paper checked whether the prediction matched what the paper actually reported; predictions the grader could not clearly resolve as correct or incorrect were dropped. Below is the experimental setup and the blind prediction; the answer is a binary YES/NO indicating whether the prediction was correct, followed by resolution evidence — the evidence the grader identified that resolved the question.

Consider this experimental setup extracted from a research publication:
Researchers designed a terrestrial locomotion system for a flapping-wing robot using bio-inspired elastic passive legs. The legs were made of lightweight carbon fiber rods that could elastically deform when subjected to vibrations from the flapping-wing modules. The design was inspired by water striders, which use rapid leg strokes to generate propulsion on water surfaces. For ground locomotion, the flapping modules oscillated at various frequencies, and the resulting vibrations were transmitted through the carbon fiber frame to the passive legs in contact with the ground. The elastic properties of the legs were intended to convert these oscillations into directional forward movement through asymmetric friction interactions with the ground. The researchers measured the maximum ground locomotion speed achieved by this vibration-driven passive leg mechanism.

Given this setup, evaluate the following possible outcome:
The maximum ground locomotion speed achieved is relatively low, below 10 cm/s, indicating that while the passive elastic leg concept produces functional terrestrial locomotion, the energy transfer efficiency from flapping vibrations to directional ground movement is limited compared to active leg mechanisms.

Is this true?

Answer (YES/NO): YES